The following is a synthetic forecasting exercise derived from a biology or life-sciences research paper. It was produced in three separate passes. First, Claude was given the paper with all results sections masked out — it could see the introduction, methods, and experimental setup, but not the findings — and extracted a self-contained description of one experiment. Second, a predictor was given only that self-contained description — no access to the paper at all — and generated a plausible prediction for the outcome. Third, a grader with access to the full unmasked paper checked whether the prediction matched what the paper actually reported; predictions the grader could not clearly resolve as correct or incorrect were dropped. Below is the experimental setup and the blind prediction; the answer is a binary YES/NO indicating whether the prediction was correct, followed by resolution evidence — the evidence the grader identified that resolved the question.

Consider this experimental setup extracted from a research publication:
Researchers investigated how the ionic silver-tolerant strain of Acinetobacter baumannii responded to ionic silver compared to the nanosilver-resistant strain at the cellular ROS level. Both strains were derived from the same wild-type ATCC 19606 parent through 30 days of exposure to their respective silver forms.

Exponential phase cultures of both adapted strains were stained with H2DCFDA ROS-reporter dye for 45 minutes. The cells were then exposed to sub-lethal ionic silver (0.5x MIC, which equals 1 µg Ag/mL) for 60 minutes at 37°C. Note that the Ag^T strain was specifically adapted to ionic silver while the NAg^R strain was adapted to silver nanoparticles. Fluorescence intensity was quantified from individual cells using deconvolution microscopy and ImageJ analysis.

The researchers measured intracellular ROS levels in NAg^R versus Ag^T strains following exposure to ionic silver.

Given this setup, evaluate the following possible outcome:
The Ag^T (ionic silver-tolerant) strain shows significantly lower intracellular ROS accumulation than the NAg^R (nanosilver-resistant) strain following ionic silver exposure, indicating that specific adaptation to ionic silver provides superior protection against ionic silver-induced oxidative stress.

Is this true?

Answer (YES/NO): NO